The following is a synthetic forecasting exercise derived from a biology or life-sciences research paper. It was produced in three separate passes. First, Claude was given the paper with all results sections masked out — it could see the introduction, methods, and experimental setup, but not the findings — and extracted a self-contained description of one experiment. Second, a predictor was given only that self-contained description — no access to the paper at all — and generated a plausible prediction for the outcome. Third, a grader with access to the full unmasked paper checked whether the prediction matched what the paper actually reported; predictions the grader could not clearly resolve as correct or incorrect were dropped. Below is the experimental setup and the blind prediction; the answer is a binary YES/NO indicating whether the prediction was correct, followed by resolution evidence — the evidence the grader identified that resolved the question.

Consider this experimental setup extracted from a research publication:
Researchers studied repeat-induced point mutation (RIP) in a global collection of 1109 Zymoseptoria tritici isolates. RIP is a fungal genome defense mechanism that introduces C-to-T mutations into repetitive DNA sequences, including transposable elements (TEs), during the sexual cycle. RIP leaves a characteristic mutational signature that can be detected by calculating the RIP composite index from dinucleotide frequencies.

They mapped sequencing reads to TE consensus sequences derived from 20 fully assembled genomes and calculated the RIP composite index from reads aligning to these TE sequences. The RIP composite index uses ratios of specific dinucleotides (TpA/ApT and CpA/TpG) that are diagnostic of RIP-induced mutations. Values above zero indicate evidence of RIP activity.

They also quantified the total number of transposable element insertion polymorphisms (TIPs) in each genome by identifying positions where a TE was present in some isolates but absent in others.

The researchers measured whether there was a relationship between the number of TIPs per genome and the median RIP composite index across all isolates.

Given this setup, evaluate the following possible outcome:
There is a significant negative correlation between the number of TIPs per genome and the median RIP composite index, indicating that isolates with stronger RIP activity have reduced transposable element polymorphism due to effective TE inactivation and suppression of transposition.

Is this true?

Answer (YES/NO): YES